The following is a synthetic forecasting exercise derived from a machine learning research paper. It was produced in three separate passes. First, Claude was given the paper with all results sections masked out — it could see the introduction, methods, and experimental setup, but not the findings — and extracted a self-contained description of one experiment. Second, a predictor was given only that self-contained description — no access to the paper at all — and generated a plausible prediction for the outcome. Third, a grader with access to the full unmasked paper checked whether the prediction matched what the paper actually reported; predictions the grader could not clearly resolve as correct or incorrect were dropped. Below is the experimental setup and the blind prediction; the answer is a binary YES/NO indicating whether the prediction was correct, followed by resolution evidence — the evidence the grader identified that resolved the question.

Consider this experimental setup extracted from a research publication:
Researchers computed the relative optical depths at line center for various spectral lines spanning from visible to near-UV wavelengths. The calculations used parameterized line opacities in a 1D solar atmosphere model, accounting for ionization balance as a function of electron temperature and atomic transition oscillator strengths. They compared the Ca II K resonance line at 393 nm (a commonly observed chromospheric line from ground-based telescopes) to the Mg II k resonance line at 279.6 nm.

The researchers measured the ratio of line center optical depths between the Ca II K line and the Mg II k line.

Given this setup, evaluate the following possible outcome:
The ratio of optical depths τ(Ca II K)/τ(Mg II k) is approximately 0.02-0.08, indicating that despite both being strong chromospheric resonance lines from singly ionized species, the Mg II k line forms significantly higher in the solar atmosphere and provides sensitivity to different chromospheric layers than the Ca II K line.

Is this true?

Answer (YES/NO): YES